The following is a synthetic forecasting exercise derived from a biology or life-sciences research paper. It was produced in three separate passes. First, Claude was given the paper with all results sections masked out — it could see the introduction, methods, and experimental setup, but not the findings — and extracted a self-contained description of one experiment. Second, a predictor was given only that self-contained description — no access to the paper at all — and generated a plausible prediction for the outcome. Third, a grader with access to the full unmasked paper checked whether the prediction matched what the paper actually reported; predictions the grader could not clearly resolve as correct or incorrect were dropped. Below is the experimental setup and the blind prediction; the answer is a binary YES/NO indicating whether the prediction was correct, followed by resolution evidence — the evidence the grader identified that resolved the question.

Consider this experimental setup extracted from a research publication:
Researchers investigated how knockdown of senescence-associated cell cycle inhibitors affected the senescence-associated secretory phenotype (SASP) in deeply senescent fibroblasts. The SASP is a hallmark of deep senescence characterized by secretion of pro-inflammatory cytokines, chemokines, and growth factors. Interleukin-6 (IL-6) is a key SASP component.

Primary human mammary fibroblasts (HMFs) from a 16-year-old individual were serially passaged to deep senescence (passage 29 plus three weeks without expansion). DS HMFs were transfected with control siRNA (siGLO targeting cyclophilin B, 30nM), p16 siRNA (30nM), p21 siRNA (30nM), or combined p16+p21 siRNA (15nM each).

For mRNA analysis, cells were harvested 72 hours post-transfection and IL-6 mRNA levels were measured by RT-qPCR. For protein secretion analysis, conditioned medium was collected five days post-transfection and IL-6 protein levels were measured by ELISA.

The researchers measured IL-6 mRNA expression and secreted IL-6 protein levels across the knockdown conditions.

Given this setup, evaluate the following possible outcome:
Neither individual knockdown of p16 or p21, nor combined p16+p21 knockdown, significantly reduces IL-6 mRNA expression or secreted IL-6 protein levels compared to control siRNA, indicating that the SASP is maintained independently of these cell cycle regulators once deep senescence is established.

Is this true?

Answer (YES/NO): NO